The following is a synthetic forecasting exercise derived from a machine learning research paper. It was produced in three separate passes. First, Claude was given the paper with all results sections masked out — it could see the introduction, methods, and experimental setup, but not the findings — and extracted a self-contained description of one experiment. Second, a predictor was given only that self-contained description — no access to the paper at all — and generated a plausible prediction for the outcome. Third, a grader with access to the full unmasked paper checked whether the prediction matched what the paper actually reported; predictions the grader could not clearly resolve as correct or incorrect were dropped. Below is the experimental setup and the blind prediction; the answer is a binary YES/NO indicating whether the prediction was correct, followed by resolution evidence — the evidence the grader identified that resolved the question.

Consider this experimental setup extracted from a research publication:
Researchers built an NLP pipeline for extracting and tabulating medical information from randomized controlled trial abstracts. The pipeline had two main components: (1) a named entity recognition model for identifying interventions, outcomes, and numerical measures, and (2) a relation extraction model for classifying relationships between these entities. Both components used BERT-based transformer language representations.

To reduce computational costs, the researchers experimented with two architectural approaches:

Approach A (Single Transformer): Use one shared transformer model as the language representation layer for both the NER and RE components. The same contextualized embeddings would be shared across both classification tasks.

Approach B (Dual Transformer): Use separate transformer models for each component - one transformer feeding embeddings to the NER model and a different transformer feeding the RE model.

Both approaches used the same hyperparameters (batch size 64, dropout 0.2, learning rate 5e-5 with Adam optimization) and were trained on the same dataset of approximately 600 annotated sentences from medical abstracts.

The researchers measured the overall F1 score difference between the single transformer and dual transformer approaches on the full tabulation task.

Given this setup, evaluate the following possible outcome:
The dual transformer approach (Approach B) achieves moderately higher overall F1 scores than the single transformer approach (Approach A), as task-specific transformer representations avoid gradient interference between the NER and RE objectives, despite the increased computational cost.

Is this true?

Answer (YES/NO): NO